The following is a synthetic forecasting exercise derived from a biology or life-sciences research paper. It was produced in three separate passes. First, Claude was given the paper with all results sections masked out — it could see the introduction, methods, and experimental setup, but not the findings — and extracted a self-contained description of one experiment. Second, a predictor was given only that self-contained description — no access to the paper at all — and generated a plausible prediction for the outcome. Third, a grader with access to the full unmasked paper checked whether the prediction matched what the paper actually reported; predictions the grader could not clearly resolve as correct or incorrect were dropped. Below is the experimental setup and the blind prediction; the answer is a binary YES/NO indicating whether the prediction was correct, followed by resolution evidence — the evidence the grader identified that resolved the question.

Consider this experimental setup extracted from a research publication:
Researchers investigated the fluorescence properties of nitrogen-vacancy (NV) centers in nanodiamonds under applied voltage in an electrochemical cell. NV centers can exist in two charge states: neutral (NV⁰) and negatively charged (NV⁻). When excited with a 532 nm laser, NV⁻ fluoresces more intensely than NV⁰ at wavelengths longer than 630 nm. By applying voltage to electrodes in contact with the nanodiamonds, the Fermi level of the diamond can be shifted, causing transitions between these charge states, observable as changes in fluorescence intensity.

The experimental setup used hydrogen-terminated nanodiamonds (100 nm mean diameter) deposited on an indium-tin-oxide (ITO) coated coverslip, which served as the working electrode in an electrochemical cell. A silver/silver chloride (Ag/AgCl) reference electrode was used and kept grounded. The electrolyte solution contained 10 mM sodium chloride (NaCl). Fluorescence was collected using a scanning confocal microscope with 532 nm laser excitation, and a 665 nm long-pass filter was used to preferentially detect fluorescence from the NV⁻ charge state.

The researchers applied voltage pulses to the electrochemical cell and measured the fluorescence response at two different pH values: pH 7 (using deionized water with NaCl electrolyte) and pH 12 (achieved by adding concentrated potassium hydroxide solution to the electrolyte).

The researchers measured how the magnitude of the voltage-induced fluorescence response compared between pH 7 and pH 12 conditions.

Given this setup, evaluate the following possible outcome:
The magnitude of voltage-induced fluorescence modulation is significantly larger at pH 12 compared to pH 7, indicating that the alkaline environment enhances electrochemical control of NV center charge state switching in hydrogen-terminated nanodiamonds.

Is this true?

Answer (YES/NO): NO